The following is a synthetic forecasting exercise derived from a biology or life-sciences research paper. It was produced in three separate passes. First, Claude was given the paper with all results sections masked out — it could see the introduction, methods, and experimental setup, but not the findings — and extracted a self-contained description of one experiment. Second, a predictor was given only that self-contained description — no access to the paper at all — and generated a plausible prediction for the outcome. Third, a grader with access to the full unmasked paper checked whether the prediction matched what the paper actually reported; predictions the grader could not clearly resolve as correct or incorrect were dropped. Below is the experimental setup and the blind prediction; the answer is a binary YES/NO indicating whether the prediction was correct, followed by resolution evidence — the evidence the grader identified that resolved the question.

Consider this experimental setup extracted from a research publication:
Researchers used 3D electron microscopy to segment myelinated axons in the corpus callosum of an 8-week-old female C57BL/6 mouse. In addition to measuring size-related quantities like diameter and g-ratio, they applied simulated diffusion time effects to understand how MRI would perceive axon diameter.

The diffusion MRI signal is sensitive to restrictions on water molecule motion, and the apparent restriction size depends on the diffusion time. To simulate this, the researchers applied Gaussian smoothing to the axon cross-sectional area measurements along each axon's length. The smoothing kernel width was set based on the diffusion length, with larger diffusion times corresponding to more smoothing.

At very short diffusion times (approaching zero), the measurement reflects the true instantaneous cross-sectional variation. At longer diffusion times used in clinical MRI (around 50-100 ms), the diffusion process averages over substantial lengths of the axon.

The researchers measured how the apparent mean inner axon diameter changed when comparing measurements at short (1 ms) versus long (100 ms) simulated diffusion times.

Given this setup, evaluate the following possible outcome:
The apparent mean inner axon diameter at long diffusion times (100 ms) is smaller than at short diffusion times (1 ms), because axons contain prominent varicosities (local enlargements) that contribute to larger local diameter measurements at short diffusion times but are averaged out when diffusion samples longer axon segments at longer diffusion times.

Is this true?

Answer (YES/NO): YES